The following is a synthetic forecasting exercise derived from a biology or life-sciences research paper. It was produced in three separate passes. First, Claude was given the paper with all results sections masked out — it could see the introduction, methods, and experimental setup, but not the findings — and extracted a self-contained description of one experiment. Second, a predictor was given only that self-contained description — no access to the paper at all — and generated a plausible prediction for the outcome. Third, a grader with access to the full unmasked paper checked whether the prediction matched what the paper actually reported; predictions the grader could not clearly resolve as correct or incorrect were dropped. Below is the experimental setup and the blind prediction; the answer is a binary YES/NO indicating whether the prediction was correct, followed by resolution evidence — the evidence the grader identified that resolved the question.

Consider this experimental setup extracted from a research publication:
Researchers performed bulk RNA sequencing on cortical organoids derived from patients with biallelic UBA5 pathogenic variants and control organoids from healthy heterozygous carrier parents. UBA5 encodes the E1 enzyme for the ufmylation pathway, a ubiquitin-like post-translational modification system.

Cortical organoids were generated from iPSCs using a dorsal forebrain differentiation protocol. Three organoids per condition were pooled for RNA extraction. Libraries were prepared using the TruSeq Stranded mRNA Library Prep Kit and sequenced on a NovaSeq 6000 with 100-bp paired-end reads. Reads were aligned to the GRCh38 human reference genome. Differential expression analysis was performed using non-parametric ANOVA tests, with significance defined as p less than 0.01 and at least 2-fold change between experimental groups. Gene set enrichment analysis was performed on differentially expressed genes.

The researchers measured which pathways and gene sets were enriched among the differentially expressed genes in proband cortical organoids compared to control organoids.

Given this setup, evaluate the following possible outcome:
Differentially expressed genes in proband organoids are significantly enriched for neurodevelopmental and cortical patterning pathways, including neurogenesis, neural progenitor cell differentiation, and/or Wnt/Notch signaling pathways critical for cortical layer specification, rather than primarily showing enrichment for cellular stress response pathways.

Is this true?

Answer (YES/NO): NO